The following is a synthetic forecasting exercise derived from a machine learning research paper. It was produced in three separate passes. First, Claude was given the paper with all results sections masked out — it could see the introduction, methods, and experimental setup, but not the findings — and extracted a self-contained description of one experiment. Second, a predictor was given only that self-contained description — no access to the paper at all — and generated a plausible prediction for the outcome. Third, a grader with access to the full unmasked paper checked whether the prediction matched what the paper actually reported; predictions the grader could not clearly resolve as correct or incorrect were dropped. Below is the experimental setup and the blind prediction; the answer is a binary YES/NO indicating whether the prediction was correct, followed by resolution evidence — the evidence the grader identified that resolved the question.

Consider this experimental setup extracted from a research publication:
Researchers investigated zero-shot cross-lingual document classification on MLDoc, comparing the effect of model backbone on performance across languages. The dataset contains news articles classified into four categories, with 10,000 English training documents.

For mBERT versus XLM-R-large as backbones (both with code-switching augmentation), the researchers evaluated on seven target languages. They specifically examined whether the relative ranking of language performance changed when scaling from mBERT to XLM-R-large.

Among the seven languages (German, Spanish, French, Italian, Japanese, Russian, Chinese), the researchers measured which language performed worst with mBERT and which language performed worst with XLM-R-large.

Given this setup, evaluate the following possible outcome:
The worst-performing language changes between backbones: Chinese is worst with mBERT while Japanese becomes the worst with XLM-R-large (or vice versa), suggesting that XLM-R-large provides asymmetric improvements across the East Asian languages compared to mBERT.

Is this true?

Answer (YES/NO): NO